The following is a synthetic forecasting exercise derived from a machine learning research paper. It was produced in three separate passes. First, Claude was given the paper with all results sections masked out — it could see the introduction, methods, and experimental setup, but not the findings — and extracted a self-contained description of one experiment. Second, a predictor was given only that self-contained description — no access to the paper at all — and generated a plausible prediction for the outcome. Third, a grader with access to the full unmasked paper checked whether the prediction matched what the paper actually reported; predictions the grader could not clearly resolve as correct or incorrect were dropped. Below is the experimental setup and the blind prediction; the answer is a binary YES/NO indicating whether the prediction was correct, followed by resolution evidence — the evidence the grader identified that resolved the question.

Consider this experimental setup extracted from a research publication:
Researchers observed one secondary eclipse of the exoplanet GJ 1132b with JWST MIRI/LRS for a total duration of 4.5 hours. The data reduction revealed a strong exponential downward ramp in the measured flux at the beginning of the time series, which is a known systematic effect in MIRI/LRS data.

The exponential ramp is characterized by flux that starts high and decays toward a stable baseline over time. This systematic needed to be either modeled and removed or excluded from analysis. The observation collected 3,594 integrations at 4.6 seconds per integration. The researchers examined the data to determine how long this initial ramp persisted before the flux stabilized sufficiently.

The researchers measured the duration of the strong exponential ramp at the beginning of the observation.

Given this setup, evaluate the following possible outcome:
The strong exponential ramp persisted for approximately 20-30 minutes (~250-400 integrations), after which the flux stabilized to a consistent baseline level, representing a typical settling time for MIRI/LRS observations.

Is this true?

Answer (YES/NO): YES